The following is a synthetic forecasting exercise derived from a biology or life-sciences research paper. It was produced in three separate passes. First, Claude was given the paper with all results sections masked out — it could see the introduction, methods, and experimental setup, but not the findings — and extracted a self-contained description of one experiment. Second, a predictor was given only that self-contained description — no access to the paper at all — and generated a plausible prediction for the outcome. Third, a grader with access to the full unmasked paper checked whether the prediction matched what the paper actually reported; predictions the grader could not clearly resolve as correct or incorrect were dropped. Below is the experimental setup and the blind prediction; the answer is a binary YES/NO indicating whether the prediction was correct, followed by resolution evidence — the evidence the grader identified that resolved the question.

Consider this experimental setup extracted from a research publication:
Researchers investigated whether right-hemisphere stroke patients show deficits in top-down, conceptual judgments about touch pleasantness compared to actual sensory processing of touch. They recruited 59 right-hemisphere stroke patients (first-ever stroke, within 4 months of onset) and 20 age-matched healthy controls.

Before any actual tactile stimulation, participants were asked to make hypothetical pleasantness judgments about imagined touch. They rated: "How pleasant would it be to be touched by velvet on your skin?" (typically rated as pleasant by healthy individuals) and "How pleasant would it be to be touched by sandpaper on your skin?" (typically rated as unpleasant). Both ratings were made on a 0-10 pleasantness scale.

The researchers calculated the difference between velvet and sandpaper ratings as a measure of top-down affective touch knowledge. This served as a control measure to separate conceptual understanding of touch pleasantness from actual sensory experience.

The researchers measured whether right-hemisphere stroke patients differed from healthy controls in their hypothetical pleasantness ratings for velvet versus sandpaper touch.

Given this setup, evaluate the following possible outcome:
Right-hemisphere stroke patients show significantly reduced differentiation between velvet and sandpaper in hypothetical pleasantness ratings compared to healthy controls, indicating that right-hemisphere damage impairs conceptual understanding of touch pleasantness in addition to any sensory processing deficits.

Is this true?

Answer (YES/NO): NO